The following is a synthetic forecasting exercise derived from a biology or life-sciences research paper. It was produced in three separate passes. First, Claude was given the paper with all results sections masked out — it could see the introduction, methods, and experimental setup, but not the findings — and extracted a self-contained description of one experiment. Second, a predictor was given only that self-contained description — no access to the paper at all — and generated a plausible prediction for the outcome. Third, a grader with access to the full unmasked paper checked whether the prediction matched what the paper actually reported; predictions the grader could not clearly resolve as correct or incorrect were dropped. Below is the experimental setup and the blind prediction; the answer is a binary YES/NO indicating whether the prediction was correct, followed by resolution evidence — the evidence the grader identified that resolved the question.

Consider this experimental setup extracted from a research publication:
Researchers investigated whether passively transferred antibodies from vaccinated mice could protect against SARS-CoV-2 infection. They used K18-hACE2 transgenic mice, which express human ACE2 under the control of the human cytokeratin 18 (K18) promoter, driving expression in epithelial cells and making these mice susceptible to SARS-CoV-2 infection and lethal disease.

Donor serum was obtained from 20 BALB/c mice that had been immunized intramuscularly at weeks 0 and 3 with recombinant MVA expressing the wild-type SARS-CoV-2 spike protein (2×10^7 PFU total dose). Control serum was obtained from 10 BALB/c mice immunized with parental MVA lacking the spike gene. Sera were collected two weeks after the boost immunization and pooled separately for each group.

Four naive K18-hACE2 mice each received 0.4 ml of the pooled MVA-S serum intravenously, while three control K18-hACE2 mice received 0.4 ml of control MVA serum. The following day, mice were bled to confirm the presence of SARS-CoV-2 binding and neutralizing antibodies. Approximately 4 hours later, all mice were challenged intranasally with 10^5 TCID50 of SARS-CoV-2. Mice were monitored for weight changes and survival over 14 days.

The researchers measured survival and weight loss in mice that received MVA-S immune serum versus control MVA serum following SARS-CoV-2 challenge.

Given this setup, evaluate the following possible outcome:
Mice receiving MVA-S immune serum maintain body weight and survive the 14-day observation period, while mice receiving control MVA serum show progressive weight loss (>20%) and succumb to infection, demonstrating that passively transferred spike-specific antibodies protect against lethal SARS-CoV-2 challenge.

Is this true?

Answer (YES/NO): YES